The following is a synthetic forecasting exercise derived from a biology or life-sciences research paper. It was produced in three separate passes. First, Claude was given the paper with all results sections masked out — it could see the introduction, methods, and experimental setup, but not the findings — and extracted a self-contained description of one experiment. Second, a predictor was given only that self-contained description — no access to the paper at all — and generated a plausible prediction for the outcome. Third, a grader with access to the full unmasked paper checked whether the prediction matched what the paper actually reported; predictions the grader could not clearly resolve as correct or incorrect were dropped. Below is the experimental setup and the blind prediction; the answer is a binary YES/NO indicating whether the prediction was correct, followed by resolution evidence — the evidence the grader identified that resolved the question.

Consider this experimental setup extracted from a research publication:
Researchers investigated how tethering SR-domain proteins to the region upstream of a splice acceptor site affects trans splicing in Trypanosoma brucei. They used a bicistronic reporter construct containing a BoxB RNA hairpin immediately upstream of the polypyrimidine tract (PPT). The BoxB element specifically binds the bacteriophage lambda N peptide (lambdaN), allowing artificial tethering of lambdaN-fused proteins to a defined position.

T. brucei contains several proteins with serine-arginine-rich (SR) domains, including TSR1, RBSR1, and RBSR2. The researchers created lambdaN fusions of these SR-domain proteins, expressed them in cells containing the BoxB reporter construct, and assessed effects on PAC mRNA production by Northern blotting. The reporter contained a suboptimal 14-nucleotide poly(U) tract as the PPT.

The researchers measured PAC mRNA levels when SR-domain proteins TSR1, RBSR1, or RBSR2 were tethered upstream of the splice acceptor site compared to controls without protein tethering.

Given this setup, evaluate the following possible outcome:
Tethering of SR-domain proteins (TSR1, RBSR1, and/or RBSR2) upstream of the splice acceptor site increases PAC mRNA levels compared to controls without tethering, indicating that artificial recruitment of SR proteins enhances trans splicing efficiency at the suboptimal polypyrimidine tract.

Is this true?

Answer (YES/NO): NO